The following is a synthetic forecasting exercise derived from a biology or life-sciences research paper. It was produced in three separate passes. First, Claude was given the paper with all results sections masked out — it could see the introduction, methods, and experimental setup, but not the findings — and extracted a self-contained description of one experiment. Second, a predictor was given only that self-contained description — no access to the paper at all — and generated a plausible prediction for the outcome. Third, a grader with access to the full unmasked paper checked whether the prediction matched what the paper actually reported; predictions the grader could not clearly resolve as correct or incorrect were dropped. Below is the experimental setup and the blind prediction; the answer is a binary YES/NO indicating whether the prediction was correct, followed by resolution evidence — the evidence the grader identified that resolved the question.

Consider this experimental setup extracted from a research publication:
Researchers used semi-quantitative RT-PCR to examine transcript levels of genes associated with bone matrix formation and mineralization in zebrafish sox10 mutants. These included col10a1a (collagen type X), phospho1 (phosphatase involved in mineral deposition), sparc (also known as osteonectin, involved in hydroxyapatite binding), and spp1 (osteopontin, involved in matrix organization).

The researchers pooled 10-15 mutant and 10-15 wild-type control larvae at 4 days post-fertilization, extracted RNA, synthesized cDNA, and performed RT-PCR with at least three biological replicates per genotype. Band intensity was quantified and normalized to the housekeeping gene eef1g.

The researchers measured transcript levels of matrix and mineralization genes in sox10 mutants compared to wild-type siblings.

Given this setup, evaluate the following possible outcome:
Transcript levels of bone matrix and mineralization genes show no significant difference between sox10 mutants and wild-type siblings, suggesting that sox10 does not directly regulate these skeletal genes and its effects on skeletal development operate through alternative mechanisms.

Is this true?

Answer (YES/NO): NO